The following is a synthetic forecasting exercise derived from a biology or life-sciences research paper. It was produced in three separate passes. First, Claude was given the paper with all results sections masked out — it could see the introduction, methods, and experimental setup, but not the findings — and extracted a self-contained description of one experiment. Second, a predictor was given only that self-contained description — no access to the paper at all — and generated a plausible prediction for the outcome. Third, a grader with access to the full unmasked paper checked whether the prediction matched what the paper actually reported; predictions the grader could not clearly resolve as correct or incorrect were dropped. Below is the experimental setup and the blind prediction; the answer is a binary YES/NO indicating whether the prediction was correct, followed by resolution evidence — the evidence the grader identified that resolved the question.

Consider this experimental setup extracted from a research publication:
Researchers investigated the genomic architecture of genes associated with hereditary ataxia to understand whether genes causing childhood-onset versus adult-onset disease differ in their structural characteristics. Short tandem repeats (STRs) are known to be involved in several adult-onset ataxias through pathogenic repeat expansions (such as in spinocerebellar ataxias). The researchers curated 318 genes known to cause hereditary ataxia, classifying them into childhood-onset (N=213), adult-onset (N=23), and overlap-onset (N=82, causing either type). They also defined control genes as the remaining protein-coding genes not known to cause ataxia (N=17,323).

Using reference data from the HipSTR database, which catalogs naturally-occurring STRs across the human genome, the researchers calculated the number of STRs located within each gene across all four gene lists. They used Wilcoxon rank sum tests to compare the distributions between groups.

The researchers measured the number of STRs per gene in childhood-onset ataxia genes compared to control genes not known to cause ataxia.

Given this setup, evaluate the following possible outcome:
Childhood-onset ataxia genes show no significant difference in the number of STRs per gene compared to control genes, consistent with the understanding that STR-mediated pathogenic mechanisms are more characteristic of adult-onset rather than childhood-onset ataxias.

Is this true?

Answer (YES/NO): NO